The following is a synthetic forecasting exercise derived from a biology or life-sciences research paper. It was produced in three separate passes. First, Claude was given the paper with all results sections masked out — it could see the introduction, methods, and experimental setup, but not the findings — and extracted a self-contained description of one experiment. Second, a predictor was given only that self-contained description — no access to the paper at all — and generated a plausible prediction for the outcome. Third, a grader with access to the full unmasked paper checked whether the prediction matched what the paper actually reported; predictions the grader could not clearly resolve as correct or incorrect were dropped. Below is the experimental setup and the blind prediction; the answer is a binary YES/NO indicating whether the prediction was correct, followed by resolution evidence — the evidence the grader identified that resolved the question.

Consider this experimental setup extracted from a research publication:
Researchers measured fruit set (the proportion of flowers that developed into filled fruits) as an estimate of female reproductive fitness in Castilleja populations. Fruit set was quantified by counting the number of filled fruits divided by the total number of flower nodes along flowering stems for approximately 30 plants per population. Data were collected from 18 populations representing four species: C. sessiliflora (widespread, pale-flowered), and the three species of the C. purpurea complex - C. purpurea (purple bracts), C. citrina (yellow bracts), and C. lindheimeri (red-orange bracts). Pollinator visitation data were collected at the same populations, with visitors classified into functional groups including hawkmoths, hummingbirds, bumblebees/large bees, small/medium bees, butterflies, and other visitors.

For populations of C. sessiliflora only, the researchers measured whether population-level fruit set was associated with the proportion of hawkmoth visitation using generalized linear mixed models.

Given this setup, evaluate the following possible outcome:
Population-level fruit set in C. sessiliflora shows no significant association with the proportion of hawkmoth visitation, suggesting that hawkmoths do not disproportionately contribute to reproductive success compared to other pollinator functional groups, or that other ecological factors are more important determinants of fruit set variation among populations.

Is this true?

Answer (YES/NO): NO